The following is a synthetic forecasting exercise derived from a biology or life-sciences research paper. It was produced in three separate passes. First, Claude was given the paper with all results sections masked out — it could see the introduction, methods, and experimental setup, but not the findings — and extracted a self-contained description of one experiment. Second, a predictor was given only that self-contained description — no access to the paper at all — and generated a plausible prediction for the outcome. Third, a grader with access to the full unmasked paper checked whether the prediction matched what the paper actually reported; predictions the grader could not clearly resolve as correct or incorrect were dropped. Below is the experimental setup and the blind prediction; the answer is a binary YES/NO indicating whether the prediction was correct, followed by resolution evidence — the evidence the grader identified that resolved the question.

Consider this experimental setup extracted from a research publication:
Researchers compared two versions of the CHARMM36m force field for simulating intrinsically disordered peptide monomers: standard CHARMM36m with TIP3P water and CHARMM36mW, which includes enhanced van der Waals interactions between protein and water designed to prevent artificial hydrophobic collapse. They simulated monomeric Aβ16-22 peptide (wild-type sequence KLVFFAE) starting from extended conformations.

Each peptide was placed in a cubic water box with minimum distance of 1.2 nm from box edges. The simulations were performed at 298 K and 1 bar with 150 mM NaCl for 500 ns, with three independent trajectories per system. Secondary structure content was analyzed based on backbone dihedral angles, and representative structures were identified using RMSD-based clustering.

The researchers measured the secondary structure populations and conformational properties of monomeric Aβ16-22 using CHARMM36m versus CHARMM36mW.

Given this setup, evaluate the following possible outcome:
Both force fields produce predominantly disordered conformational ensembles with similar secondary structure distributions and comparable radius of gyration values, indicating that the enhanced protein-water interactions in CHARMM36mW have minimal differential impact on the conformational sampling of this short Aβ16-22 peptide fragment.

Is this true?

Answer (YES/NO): NO